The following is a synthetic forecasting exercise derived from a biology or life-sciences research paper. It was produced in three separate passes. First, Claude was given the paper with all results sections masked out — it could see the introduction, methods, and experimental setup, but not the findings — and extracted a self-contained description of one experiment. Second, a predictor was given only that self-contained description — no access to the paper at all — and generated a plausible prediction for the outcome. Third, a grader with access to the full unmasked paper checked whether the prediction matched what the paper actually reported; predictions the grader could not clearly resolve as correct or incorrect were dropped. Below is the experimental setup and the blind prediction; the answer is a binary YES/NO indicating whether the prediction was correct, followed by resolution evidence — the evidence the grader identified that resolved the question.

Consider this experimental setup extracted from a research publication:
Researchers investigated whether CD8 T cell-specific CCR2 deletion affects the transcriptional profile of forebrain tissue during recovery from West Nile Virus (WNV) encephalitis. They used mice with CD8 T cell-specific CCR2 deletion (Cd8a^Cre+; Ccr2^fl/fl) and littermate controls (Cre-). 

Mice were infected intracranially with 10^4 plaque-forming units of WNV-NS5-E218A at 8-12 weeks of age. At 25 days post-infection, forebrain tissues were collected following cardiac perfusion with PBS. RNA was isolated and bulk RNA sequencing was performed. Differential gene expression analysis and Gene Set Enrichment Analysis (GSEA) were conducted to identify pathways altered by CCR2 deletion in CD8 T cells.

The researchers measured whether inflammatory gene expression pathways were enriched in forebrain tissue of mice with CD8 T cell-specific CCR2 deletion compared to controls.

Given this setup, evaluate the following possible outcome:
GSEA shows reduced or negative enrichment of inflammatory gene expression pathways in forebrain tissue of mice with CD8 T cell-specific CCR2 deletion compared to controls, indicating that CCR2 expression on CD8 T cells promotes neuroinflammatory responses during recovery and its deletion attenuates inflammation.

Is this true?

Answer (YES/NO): NO